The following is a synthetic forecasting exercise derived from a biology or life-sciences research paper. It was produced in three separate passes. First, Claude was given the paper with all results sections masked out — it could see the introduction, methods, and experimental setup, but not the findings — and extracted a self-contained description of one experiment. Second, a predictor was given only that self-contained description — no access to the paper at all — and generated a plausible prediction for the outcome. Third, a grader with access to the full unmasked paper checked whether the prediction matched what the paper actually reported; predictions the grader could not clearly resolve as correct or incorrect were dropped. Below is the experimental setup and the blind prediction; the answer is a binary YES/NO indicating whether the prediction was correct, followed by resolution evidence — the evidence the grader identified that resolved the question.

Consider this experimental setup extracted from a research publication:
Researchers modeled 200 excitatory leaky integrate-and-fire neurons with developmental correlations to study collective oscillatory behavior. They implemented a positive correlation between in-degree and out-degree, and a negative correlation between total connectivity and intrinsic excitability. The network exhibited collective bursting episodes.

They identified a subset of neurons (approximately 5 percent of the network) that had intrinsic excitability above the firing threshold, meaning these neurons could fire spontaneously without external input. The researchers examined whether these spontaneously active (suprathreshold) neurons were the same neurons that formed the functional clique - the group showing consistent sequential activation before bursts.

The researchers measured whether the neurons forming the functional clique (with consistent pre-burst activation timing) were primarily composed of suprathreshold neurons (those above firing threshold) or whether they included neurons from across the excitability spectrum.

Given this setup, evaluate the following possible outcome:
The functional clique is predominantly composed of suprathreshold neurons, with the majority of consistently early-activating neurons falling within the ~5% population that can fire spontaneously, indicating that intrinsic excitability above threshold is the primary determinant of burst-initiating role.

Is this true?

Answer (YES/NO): NO